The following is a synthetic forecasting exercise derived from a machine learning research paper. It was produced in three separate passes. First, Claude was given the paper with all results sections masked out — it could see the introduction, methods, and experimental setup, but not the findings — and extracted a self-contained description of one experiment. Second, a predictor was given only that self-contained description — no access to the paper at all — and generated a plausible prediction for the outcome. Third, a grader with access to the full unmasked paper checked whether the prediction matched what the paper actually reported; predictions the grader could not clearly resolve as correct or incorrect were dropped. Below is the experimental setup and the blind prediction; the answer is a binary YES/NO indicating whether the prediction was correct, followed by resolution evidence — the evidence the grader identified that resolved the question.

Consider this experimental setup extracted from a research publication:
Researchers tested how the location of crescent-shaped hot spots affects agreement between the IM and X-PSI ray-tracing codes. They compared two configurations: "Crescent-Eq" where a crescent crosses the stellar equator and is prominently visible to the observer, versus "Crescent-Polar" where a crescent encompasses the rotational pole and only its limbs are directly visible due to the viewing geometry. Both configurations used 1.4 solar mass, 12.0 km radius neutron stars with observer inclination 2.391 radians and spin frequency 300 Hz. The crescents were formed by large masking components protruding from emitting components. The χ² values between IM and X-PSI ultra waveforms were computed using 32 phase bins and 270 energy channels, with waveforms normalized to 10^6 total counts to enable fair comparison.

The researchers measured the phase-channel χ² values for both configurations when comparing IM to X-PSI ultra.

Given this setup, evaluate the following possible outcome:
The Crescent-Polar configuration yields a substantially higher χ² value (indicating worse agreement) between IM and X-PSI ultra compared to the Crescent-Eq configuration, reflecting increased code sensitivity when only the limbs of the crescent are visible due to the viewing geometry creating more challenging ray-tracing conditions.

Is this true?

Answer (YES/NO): YES